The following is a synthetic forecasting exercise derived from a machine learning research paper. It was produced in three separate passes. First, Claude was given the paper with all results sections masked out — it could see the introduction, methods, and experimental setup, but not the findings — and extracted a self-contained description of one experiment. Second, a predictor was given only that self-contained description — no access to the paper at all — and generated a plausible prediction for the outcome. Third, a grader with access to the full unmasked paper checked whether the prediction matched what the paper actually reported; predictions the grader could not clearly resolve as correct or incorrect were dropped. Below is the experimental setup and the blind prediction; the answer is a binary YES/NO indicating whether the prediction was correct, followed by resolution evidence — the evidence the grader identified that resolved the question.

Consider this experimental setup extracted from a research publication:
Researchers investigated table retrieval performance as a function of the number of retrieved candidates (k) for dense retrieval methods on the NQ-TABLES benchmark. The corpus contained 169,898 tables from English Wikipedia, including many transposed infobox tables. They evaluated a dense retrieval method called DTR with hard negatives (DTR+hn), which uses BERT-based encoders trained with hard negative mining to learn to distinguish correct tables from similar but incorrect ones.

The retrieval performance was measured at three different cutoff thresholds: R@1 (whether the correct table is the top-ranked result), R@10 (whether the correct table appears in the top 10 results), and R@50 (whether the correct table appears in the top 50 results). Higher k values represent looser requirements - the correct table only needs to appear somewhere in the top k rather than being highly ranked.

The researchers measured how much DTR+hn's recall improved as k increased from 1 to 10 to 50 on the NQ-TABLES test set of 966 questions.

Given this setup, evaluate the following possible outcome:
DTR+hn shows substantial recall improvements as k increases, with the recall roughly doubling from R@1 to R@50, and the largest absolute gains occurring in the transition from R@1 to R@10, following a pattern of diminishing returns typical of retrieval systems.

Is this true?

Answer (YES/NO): YES